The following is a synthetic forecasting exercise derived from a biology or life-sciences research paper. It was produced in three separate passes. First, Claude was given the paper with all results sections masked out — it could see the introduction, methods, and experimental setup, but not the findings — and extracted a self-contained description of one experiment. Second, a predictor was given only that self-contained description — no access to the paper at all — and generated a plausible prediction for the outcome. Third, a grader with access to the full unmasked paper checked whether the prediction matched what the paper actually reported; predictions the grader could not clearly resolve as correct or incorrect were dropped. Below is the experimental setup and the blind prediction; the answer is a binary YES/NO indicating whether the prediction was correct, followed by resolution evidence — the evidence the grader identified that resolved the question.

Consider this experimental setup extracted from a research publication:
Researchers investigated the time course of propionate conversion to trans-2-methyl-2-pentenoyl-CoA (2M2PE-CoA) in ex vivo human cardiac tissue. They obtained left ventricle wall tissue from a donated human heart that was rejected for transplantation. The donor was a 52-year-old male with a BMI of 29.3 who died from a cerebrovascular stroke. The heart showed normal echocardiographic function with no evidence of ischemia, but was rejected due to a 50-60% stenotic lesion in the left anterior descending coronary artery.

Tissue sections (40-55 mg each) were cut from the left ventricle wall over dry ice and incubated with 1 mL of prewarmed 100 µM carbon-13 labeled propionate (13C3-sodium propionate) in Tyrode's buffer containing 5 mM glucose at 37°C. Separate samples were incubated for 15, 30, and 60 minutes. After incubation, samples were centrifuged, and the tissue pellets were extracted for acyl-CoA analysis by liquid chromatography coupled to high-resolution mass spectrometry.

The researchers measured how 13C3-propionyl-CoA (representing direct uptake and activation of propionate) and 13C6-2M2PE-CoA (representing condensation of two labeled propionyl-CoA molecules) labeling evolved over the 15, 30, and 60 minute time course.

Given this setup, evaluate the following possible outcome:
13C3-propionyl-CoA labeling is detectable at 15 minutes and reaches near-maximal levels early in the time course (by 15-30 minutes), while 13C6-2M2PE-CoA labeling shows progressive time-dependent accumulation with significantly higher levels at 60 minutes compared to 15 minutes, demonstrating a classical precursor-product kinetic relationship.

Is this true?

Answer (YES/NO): NO